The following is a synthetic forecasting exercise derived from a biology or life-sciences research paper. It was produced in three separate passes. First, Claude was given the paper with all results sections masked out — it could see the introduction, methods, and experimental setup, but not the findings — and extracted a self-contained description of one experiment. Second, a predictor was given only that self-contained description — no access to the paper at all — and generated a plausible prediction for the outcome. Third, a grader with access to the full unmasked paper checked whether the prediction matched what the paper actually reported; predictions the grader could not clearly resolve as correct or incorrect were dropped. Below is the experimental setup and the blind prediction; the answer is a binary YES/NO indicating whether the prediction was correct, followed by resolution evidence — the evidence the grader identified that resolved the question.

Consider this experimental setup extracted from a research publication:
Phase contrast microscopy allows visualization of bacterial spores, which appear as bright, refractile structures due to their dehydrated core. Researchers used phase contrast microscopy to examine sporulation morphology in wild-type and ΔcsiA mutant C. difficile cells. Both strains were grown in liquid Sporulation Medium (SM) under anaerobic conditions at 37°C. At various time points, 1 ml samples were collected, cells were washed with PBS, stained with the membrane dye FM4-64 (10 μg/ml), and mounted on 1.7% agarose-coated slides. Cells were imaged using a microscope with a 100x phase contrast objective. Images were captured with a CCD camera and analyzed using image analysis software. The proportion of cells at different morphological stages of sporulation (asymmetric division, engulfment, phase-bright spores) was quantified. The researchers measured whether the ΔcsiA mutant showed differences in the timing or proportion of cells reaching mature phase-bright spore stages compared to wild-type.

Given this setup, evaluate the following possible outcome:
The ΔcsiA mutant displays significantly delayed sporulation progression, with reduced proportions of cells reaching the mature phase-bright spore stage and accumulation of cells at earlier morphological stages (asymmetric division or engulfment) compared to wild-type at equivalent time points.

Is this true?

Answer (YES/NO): NO